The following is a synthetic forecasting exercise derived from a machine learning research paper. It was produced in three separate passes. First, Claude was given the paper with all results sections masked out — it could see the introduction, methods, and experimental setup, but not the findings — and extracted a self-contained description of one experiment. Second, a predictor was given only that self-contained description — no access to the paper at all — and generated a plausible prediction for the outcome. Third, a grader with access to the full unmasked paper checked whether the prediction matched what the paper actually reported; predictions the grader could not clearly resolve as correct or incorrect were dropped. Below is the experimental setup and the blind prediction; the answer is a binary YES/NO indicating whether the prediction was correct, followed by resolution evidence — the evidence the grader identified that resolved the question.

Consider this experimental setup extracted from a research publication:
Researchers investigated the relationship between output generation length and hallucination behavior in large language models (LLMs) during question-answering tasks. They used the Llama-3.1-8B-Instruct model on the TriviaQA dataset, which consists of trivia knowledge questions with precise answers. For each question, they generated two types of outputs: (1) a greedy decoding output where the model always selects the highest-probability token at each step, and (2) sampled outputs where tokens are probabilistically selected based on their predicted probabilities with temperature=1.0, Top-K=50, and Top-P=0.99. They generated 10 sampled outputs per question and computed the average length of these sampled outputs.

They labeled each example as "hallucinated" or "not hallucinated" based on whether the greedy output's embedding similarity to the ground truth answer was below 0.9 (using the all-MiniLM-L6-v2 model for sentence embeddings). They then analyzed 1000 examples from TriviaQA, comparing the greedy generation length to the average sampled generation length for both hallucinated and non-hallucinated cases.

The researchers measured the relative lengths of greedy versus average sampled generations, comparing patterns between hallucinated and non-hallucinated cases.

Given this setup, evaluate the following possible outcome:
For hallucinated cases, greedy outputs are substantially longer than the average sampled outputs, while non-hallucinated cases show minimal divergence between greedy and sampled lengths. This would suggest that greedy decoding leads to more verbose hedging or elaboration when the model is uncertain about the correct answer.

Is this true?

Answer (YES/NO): NO